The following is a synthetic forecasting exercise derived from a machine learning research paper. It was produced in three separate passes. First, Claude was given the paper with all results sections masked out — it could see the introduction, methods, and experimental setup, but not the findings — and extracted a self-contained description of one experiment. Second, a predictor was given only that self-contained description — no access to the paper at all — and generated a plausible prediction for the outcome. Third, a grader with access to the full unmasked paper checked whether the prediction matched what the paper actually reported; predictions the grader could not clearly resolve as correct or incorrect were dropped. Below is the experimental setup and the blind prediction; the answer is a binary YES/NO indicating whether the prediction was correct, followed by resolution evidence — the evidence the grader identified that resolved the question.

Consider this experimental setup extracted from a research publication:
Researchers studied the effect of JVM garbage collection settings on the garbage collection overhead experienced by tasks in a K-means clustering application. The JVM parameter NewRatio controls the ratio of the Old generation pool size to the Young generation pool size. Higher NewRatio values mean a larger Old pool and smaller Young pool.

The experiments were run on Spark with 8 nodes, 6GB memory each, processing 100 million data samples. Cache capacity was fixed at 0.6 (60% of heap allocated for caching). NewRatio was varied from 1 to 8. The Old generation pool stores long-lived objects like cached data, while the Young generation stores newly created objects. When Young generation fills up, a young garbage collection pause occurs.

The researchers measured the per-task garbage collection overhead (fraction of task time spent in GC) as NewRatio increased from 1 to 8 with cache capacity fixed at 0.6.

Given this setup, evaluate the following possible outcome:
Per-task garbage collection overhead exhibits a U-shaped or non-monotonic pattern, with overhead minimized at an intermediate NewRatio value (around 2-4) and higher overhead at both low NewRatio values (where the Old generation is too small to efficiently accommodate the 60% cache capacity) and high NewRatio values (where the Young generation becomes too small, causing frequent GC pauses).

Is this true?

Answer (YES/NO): YES